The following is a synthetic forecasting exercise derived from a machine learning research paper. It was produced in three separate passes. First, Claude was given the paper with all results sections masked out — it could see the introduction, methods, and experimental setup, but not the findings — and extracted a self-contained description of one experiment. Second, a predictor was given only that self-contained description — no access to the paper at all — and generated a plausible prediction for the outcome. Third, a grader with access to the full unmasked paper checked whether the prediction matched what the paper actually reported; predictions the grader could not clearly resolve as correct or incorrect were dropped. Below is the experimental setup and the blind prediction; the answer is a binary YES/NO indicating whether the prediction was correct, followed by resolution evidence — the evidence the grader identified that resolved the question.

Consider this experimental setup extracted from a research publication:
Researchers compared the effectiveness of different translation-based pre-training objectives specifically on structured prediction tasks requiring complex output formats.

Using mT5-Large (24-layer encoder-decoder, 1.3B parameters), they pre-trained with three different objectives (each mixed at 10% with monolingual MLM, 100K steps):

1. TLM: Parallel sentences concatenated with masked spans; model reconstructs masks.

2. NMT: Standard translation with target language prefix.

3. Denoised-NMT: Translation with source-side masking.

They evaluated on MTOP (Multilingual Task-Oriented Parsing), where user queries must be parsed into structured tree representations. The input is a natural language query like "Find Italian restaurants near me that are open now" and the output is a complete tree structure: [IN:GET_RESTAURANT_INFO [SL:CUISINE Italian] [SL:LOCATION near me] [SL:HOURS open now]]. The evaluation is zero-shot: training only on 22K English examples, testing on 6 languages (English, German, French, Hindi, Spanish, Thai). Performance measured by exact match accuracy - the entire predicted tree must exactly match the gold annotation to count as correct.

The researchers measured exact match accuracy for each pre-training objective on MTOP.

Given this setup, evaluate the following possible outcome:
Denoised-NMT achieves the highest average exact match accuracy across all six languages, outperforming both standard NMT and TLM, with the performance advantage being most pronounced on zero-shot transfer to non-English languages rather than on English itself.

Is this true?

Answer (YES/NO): NO